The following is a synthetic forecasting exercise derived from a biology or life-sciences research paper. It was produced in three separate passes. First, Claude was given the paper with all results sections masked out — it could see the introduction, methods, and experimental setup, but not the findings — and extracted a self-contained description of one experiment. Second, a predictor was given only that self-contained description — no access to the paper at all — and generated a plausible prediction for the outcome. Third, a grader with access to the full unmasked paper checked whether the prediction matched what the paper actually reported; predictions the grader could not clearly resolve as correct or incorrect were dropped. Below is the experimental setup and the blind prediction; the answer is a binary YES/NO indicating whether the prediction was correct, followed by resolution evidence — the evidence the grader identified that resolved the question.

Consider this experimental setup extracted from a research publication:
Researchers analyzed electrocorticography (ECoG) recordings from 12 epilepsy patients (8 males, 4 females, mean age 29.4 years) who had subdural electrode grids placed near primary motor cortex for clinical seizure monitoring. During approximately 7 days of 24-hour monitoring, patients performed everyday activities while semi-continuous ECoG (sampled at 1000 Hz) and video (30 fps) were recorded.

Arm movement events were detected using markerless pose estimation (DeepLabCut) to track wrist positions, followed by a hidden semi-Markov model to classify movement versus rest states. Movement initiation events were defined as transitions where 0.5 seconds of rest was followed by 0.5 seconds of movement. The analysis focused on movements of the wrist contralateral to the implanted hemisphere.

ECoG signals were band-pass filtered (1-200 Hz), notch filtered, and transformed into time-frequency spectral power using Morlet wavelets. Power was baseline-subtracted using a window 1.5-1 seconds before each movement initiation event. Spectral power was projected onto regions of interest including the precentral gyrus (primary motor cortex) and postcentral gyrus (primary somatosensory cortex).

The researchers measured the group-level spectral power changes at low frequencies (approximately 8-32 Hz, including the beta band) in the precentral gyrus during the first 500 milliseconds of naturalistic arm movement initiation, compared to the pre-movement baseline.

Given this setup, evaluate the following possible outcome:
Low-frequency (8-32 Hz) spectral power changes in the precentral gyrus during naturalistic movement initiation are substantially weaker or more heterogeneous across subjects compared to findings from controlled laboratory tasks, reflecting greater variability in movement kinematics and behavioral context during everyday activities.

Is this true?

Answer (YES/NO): NO